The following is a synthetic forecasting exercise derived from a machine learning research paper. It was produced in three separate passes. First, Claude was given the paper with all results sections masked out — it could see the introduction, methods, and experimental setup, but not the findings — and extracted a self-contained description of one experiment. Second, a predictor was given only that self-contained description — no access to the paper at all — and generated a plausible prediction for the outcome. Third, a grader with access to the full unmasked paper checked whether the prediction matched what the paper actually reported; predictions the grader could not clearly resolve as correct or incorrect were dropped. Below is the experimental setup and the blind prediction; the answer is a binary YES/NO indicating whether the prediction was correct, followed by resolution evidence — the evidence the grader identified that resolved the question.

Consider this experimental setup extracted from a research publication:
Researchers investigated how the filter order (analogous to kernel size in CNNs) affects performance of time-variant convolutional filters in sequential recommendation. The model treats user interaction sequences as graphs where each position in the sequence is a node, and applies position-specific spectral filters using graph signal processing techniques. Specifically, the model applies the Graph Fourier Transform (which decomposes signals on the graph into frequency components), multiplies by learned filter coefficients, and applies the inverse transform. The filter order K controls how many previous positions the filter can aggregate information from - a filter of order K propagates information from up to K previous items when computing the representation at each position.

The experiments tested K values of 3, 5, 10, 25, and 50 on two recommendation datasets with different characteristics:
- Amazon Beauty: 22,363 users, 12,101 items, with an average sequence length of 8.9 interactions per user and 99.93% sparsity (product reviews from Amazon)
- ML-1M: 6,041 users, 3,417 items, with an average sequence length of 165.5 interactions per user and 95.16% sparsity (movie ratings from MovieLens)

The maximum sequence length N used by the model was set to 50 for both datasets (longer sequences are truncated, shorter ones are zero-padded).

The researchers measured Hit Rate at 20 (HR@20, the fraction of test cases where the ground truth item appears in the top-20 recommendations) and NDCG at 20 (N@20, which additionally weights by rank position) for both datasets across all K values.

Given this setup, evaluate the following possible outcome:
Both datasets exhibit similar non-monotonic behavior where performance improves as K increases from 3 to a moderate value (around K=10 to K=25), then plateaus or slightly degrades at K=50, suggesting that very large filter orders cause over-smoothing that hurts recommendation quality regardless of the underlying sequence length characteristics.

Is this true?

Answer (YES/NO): NO